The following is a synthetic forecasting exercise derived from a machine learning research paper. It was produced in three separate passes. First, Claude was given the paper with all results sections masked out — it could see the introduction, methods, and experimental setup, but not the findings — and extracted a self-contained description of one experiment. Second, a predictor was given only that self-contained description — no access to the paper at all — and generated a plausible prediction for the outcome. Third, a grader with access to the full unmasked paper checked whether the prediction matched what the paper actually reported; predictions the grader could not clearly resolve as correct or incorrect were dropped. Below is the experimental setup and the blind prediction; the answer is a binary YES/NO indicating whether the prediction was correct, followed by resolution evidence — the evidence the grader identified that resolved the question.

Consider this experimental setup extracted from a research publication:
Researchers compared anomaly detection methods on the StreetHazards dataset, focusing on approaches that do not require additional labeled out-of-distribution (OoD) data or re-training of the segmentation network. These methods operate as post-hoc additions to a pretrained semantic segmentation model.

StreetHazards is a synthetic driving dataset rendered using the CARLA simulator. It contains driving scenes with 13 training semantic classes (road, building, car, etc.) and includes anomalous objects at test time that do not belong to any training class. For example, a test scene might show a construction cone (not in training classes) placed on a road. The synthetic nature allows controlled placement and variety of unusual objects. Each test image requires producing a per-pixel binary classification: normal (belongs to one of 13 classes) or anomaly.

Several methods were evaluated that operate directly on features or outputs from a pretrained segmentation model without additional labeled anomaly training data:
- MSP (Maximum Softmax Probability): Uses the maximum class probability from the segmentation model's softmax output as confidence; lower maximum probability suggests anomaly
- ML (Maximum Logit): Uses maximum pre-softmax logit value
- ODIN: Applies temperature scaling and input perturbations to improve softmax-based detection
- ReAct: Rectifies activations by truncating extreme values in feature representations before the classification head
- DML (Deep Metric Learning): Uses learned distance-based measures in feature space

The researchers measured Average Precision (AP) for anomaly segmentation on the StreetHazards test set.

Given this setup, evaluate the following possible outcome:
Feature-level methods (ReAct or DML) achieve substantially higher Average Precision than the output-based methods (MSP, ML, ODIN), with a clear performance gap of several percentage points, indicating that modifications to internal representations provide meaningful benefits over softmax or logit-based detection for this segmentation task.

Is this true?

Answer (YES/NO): NO